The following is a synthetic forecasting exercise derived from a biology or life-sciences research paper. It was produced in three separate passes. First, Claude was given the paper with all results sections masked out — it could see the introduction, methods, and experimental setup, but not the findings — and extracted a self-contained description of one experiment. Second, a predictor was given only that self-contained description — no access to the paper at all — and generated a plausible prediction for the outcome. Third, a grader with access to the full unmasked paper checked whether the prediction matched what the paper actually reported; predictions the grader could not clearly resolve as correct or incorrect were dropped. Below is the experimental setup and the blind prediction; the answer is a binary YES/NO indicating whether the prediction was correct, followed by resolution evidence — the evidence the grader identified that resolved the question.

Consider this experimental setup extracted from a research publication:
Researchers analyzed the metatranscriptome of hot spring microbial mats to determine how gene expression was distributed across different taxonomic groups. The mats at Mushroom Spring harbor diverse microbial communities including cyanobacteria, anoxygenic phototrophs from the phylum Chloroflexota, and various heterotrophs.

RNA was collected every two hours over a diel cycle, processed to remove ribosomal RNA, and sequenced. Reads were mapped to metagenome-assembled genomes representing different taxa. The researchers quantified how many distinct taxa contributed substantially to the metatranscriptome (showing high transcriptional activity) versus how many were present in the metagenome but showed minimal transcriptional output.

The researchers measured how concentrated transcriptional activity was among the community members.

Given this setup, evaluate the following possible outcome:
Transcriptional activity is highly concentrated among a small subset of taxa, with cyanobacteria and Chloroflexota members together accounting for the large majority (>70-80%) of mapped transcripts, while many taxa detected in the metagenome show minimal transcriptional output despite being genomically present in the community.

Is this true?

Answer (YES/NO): NO